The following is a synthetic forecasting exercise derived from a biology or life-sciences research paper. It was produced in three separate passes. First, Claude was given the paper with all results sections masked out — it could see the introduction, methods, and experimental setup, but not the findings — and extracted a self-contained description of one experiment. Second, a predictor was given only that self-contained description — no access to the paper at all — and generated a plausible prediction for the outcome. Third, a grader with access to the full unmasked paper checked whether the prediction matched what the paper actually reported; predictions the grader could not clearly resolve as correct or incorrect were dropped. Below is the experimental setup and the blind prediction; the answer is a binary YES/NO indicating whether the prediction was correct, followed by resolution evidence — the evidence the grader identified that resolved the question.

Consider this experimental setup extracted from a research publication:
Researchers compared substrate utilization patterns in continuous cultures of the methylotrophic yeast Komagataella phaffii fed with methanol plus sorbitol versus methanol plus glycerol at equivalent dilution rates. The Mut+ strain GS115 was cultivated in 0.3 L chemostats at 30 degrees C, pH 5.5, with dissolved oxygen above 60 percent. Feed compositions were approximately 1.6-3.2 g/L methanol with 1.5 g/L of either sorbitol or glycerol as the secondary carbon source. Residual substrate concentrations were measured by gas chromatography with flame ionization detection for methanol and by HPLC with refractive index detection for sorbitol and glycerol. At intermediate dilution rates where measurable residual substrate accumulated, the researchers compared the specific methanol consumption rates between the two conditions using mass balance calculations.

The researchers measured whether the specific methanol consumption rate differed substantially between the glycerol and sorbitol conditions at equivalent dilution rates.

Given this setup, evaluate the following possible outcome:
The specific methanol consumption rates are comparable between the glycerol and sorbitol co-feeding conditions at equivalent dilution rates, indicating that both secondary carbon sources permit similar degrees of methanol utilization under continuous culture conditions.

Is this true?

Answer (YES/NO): NO